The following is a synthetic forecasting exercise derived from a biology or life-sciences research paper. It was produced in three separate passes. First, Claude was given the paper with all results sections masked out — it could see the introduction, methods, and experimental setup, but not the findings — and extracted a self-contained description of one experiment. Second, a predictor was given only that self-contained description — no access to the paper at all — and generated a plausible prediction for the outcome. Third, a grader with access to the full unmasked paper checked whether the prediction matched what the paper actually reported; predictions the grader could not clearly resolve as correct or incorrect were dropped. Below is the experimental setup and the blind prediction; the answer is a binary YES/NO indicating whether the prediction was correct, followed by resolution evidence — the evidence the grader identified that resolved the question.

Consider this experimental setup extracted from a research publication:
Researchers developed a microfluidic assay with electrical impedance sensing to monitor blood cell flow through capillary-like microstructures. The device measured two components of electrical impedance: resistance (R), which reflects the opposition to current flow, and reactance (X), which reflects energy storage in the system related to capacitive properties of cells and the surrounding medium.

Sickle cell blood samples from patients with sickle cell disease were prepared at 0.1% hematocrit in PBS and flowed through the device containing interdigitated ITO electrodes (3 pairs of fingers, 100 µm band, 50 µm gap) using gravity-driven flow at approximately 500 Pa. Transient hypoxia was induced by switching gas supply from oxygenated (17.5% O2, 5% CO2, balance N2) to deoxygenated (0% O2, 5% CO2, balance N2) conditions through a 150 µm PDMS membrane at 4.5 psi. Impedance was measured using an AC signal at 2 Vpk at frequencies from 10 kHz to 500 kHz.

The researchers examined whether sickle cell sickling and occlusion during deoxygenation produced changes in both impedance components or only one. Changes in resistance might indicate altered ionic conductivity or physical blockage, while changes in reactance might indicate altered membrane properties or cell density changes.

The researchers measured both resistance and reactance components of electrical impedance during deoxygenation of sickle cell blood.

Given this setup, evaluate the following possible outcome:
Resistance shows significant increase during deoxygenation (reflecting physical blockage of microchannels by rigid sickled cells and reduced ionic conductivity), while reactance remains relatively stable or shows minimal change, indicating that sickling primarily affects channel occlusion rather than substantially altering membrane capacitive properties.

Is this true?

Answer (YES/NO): NO